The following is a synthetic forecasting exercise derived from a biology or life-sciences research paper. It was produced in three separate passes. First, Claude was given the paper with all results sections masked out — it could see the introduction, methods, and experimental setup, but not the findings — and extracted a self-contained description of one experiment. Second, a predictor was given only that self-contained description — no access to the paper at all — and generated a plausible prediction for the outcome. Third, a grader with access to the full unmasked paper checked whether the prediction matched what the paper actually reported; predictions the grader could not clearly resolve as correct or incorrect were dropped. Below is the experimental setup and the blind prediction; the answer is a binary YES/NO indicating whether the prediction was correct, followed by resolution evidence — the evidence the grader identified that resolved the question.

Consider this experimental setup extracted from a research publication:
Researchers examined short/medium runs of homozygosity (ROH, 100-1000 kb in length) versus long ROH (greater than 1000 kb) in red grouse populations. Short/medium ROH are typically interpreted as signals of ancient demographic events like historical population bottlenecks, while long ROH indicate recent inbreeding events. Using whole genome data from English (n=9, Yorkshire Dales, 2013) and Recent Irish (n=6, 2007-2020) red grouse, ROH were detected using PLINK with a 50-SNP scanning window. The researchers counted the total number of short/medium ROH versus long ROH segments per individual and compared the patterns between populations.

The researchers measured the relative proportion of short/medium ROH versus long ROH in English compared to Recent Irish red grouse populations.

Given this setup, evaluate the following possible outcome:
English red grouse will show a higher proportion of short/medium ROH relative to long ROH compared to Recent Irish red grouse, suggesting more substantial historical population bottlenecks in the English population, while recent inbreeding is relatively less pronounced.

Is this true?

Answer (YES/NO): NO